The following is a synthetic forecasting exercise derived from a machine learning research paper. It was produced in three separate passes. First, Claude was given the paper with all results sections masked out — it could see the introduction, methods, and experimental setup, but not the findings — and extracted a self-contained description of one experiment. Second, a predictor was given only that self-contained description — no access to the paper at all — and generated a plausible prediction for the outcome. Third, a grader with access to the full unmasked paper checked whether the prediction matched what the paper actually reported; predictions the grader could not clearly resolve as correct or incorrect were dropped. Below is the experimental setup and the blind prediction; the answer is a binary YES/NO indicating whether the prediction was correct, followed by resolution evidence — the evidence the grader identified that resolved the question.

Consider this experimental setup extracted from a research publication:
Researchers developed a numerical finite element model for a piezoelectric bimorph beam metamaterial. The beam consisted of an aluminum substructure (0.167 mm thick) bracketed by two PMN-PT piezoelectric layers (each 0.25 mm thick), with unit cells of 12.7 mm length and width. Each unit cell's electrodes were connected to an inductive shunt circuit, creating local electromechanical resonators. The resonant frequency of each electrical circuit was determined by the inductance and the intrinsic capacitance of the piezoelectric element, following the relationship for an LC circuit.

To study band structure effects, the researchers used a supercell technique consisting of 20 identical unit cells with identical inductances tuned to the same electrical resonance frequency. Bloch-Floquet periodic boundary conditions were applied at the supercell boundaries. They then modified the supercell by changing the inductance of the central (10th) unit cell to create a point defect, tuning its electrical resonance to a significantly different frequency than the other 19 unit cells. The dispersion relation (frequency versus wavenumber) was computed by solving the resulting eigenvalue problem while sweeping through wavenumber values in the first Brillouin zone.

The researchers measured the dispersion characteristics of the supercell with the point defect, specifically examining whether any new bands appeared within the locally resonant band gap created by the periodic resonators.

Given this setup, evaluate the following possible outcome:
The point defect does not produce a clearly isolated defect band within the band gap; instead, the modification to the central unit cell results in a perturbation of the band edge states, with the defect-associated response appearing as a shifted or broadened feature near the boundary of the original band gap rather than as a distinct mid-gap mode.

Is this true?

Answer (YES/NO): NO